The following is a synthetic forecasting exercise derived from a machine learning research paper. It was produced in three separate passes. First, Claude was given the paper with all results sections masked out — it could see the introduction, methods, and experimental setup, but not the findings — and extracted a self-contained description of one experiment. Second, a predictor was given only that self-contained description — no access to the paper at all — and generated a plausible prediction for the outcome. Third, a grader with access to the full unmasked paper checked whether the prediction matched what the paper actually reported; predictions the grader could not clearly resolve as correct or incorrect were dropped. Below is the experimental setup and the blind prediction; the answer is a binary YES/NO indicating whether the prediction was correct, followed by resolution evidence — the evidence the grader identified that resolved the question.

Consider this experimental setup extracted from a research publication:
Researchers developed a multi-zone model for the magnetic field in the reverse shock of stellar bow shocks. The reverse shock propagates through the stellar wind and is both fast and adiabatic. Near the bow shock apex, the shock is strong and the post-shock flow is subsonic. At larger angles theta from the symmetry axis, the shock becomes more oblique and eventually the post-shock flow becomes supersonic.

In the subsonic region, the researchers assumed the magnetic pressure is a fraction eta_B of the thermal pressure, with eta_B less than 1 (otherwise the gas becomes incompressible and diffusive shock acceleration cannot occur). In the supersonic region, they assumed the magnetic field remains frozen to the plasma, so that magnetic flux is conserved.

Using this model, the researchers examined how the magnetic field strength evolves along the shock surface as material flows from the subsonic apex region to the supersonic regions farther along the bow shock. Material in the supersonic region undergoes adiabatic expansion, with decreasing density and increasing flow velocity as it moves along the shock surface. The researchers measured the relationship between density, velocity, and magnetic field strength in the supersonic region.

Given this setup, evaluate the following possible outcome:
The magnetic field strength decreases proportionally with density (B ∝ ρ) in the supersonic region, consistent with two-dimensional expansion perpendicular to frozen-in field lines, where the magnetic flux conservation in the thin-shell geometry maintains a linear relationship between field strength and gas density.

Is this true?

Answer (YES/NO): NO